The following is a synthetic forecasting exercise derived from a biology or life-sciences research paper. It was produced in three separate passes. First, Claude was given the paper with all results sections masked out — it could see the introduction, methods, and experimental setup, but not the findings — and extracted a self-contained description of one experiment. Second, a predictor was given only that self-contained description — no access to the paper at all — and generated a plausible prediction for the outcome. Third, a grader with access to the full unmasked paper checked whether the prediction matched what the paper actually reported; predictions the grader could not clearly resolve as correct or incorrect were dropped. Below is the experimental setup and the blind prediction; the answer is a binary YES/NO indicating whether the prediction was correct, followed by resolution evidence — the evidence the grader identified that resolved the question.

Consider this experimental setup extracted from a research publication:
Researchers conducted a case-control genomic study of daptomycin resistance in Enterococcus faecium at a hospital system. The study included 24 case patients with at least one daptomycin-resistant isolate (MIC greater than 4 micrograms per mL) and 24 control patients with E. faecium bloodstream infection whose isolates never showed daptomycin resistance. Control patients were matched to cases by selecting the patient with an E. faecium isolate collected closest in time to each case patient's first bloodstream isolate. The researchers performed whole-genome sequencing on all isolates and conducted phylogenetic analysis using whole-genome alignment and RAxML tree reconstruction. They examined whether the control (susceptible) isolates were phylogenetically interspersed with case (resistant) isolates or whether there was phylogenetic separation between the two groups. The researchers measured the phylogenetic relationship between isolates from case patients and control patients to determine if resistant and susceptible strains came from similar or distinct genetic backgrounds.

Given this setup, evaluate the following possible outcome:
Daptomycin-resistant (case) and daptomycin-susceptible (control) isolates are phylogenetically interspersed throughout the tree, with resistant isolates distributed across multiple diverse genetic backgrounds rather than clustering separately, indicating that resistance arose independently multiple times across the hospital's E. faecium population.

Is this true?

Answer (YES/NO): YES